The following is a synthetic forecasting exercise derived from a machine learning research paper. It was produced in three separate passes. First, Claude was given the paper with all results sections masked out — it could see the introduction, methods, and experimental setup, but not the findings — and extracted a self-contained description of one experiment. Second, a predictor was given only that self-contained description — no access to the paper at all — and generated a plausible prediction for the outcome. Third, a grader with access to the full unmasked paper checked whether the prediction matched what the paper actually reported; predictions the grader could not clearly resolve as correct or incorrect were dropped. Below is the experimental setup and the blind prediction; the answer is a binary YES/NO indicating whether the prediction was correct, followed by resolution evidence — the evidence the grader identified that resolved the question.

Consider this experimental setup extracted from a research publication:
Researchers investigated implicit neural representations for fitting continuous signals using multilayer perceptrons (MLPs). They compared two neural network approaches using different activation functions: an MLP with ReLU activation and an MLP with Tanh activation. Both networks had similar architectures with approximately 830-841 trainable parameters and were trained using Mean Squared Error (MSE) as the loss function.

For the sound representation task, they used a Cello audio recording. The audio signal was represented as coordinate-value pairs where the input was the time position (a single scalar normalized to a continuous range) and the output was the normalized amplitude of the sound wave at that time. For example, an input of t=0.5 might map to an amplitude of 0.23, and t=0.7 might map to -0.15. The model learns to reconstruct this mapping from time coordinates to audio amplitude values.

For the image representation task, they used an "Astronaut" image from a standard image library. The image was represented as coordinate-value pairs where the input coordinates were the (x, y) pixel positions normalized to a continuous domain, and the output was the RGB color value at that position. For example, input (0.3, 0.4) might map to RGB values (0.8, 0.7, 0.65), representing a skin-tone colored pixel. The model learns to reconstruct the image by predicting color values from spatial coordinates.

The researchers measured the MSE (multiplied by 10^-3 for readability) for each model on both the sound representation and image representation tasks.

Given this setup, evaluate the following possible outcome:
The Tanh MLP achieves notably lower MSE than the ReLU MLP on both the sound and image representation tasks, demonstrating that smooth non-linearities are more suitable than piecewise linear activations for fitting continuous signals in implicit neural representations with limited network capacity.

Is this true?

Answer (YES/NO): NO